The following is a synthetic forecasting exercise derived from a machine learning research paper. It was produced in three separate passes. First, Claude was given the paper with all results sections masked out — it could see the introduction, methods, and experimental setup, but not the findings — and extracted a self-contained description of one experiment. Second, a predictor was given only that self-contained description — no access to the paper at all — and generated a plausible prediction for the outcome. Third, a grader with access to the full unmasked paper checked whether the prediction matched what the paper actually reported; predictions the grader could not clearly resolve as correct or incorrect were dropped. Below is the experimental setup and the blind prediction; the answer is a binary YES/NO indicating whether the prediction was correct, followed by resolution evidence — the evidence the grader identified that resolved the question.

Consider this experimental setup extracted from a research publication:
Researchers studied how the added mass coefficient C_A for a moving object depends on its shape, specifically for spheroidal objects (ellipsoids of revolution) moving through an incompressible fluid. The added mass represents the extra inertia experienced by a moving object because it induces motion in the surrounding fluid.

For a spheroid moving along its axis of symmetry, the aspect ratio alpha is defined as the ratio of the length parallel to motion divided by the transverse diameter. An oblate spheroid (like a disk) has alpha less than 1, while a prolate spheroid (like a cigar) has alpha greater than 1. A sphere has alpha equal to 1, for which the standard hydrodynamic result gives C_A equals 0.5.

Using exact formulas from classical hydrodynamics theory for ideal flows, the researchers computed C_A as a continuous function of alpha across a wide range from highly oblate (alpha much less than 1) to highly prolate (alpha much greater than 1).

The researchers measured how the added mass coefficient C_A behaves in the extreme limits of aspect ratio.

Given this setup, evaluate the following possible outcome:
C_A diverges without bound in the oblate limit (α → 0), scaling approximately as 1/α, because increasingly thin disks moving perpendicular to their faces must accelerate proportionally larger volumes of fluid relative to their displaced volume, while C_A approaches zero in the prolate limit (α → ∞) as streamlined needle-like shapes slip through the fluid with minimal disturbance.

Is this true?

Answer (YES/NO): YES